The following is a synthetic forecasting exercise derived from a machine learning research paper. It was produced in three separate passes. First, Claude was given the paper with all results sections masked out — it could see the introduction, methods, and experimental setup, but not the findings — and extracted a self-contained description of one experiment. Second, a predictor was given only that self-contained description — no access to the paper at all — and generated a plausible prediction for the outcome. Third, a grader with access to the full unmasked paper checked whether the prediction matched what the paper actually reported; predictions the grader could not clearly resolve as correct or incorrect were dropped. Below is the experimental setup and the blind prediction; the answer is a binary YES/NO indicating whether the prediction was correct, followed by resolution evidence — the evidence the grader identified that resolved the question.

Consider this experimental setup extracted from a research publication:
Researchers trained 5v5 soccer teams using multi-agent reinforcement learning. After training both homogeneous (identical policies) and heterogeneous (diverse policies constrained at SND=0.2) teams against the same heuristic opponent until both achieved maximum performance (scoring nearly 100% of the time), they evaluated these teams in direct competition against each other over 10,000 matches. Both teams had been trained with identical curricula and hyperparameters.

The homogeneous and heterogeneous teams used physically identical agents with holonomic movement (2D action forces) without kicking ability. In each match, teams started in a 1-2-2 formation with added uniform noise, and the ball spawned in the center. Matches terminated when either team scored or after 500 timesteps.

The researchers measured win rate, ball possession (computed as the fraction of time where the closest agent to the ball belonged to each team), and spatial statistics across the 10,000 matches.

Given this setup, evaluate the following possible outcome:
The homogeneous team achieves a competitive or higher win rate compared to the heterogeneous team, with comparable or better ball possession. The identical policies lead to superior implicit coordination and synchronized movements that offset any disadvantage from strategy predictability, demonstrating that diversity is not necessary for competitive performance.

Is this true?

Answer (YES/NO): NO